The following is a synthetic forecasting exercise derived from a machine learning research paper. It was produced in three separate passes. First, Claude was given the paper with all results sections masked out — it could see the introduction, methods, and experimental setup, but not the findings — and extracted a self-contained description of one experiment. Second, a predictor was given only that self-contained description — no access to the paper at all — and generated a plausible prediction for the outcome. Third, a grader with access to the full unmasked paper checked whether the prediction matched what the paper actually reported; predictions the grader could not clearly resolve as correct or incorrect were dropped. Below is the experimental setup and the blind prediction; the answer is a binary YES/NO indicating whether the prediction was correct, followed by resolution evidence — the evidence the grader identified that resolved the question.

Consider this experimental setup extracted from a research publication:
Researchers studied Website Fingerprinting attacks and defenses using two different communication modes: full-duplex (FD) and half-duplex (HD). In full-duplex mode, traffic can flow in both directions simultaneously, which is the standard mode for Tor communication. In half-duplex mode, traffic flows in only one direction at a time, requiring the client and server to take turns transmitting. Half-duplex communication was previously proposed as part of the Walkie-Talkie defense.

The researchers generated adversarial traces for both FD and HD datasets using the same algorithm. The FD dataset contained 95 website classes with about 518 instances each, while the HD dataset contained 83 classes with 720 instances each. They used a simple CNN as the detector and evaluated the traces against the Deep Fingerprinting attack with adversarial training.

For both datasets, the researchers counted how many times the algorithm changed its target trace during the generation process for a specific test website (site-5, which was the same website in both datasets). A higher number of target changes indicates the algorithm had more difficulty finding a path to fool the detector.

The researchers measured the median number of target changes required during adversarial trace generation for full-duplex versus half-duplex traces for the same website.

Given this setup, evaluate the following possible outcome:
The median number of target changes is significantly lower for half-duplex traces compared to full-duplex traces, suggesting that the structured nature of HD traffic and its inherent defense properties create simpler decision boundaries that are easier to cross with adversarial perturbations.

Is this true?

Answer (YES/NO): YES